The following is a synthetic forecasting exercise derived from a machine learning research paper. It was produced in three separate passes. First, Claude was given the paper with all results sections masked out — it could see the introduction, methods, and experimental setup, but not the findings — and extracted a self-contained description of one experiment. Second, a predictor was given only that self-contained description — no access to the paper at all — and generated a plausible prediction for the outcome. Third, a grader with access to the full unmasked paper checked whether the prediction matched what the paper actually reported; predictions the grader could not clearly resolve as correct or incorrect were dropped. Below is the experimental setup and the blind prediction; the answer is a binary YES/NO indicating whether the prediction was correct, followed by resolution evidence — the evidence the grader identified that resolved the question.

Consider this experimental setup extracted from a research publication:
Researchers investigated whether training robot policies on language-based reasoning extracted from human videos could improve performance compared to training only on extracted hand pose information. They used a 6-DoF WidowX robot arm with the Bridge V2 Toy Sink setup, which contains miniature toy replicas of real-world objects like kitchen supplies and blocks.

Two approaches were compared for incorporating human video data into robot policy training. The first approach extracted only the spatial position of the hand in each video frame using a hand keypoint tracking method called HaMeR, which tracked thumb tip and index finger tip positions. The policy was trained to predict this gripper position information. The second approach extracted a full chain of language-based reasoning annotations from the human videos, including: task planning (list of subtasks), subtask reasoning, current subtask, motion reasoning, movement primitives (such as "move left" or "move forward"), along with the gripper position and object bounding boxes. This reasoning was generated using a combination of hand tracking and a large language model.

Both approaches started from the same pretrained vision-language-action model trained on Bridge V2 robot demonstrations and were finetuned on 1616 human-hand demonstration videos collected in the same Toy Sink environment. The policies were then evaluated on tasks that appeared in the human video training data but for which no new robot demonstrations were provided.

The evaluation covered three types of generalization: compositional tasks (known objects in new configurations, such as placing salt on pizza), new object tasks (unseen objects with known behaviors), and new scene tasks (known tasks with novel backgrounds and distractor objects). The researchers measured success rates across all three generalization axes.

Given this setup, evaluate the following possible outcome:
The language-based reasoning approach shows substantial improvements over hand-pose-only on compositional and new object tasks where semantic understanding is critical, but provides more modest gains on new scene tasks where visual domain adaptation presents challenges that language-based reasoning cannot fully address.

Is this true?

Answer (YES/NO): NO